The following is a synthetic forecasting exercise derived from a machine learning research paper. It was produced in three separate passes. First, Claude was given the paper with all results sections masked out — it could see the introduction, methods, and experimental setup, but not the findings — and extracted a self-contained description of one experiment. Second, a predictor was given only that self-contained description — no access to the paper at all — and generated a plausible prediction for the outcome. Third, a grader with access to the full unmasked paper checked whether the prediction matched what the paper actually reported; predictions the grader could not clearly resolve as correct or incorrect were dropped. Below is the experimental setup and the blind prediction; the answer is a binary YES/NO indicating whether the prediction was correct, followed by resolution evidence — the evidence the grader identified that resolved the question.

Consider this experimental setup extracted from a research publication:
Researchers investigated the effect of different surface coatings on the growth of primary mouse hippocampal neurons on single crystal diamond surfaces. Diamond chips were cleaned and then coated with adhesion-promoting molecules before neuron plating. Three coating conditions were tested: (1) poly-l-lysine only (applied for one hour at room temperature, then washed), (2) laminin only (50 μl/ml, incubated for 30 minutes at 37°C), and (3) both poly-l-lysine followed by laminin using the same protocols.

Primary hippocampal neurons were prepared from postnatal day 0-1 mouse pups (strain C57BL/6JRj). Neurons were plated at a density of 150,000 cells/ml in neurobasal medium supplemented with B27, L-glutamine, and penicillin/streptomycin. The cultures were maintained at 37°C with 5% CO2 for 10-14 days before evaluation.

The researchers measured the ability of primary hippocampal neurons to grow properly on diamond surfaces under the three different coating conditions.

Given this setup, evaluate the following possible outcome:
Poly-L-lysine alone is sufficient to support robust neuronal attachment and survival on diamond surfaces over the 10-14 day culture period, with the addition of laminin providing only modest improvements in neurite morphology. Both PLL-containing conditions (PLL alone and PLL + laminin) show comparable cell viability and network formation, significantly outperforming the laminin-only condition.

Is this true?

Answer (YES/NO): NO